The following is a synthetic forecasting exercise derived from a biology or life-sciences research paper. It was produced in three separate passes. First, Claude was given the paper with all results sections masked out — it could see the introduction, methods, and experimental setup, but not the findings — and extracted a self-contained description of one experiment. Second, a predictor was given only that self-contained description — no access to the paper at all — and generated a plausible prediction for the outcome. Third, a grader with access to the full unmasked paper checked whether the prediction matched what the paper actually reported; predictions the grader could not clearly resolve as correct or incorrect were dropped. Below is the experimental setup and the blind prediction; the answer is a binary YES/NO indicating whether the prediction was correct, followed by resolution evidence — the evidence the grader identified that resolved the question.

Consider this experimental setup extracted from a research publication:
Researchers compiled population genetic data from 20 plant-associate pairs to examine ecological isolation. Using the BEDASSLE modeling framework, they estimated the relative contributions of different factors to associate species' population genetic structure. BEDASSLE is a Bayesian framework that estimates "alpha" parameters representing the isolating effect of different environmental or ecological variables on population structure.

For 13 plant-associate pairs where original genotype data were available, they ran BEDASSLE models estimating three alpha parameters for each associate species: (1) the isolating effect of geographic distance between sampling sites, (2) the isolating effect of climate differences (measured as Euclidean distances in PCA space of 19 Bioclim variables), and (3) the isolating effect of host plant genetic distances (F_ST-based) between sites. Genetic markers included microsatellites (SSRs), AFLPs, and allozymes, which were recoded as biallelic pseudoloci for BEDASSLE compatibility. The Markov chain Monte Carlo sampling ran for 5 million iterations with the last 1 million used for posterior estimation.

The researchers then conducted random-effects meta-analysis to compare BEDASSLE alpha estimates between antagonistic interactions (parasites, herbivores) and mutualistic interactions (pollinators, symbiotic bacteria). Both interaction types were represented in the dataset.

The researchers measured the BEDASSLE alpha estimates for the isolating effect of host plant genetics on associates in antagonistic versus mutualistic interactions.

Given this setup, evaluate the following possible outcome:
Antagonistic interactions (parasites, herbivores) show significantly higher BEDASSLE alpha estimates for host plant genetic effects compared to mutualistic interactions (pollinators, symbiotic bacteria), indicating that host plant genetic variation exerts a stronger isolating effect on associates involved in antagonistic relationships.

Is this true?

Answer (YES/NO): YES